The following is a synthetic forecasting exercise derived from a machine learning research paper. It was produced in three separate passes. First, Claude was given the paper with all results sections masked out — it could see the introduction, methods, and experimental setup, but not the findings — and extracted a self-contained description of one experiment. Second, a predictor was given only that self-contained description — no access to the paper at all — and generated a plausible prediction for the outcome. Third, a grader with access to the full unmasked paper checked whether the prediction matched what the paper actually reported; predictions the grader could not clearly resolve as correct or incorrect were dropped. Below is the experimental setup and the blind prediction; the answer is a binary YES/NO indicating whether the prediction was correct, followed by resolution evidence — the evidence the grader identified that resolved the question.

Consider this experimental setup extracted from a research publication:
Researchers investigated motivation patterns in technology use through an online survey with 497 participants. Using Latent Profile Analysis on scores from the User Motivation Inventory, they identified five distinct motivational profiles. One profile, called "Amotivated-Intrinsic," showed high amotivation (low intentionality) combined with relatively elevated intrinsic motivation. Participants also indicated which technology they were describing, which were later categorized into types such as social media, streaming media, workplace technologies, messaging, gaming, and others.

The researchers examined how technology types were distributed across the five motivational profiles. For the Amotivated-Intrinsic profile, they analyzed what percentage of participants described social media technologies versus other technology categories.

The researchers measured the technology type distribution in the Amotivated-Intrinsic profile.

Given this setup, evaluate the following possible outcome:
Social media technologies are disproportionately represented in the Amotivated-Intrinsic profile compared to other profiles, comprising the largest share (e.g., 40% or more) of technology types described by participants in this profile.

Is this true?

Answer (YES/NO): YES